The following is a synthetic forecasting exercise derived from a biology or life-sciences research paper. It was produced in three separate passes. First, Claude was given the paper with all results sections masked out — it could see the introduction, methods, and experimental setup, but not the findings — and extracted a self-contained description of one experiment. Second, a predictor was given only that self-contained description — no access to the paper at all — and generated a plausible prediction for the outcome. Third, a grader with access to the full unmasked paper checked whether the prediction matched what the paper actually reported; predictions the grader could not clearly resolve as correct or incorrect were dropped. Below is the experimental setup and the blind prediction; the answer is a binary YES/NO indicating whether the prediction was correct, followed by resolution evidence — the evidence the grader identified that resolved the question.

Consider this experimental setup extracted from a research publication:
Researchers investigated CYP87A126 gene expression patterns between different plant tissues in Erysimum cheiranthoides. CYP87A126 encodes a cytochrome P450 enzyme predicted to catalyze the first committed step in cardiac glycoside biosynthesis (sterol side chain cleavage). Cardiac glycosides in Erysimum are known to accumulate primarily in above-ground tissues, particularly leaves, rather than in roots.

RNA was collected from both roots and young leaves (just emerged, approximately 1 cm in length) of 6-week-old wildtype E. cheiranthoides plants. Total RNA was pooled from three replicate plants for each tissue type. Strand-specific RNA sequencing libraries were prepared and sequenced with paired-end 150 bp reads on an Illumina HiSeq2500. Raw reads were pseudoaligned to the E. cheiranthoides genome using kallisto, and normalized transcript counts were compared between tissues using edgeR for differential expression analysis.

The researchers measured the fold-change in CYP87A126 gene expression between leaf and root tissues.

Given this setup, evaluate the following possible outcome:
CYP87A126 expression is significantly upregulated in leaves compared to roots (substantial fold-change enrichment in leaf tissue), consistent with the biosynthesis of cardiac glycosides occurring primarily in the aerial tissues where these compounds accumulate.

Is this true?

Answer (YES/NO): YES